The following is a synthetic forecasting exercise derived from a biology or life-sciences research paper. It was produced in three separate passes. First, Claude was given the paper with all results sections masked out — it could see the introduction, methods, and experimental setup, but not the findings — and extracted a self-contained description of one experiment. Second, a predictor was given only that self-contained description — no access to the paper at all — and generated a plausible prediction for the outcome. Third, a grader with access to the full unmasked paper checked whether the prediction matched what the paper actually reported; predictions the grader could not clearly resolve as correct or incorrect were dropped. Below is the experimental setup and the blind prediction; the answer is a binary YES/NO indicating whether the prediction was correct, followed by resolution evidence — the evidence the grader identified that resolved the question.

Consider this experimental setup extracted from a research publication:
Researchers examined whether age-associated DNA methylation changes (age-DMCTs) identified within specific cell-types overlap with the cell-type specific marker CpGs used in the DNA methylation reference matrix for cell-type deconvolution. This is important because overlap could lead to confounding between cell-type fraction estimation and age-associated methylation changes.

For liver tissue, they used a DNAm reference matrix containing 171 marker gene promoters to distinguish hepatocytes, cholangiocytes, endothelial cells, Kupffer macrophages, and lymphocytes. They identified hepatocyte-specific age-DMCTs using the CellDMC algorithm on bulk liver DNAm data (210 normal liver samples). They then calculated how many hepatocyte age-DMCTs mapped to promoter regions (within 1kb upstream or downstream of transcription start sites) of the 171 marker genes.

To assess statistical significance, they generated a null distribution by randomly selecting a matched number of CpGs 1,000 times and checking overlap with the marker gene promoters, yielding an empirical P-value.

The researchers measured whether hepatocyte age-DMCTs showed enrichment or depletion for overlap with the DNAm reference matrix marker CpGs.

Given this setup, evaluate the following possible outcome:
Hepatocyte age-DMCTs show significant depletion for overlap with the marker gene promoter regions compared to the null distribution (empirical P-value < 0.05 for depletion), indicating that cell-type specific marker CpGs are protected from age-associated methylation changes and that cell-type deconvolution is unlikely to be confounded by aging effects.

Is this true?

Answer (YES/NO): NO